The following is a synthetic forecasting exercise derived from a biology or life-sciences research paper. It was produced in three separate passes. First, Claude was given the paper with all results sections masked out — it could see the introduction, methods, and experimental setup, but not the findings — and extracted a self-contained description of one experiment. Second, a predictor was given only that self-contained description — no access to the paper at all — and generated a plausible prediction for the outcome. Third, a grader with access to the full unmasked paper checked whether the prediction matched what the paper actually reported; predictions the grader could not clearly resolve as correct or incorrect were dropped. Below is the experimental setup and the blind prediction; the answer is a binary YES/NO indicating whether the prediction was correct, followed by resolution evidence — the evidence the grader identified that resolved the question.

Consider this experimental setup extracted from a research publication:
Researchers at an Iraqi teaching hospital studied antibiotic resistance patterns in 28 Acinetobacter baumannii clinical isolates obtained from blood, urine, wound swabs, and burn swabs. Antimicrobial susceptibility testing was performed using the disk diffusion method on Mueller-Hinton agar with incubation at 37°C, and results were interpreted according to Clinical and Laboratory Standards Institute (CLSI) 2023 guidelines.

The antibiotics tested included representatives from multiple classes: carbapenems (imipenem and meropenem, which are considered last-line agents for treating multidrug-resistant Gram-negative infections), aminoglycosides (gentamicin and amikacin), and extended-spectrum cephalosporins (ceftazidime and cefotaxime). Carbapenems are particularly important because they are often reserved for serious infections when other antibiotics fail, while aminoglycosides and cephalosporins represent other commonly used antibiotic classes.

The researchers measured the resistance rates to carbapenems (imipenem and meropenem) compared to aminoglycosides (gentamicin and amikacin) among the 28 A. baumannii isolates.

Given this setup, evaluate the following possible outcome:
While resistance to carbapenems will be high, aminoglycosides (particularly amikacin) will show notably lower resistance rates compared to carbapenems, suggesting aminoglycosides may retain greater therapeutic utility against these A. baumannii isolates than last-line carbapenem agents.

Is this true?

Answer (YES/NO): NO